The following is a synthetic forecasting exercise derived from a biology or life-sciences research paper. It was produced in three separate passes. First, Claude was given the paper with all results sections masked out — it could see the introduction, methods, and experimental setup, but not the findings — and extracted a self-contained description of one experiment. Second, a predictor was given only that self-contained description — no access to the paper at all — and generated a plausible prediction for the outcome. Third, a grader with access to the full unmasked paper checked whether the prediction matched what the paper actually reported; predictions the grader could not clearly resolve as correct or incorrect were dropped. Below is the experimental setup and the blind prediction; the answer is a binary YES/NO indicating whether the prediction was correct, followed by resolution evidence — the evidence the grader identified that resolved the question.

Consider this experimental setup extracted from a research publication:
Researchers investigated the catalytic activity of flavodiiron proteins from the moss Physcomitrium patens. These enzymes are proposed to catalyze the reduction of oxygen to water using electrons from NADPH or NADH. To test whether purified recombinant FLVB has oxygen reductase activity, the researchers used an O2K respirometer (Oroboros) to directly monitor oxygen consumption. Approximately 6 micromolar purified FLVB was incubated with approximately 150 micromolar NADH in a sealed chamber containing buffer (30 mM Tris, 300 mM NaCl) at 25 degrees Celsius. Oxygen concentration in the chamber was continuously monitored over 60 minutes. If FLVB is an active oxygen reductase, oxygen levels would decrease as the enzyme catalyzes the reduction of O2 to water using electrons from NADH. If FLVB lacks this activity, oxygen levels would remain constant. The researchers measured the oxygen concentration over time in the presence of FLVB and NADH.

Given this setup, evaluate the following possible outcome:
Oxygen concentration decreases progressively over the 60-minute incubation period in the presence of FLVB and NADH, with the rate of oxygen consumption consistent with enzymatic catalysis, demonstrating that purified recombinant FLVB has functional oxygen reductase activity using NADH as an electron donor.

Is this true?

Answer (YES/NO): YES